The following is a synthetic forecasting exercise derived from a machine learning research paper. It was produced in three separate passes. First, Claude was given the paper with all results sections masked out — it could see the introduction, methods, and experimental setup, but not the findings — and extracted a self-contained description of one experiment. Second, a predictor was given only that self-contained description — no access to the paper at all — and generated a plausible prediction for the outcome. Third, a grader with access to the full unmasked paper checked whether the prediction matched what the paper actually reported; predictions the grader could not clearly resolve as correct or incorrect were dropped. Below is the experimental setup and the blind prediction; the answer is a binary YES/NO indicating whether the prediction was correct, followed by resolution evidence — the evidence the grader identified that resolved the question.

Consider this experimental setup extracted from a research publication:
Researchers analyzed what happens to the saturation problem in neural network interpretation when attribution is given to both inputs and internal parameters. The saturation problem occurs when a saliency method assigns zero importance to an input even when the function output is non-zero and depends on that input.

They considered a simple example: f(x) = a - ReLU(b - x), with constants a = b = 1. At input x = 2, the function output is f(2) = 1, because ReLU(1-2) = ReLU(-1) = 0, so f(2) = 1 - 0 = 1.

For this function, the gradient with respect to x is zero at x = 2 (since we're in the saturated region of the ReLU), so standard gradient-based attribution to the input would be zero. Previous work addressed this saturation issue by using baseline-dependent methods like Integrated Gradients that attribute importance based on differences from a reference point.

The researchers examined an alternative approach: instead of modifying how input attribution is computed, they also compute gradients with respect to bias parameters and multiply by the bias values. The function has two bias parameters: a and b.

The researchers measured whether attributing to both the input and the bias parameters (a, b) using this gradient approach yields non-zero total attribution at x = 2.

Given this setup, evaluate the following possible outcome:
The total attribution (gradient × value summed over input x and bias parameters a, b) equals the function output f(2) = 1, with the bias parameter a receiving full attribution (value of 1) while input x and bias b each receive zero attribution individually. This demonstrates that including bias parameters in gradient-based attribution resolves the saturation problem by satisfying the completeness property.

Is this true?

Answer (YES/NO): YES